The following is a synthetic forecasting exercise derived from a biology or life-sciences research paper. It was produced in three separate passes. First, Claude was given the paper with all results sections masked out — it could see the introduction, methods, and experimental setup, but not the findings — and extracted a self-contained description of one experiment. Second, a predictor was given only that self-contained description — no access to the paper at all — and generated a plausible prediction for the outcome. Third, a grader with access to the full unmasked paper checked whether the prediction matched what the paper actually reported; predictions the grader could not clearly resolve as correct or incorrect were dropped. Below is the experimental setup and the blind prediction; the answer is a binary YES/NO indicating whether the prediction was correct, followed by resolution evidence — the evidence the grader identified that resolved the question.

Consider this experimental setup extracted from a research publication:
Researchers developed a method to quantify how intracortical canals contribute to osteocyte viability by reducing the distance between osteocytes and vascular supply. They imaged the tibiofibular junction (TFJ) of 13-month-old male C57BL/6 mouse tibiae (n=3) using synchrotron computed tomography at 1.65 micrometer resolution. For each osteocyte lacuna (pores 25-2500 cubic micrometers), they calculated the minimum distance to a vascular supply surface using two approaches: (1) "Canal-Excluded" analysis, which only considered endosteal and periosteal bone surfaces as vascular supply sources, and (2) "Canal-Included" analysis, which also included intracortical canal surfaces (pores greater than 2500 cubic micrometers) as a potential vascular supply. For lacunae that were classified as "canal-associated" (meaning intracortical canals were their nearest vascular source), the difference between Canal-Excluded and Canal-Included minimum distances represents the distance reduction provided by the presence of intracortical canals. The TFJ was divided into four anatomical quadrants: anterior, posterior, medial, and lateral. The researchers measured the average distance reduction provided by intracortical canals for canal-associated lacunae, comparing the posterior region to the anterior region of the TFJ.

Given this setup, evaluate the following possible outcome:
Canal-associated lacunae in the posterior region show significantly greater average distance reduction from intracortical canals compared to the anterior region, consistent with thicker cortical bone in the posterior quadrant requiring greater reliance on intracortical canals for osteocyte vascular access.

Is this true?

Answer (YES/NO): YES